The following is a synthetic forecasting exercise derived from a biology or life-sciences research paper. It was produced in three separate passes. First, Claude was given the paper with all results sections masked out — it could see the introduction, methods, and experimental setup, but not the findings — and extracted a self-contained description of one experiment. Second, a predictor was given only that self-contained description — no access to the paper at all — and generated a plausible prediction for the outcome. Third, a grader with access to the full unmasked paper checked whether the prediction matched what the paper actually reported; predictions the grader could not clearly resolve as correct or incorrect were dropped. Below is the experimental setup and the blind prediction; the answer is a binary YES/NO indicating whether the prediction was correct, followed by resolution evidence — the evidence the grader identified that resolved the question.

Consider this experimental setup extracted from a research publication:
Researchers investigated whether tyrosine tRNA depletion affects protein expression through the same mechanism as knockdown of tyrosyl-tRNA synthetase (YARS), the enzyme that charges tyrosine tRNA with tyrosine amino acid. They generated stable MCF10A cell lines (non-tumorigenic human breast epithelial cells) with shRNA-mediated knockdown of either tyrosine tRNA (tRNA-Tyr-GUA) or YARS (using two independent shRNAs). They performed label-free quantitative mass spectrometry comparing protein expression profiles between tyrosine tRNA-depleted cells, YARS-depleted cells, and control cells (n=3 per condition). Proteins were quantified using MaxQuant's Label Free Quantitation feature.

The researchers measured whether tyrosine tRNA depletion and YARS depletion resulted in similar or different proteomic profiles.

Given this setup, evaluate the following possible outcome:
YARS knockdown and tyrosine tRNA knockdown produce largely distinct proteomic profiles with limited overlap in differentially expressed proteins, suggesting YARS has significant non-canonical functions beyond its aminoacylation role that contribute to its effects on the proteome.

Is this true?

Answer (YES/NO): NO